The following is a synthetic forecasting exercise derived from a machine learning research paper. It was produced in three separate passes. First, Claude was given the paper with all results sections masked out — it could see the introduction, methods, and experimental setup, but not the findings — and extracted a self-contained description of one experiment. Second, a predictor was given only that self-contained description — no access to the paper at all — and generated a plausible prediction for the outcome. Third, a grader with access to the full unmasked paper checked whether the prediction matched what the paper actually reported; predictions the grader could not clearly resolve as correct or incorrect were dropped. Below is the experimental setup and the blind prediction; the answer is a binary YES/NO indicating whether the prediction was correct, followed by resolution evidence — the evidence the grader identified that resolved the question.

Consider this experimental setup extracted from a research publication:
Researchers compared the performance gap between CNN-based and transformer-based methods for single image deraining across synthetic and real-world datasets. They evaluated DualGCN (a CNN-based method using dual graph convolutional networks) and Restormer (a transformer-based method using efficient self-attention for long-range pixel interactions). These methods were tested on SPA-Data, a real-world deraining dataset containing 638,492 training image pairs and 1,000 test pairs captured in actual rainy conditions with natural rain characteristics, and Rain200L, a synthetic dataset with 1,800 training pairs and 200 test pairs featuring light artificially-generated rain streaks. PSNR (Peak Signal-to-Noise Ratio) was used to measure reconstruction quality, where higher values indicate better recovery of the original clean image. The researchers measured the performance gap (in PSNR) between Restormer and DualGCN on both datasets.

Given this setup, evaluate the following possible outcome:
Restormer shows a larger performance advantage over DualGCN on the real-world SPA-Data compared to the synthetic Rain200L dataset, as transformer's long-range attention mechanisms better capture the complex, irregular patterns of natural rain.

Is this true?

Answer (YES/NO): YES